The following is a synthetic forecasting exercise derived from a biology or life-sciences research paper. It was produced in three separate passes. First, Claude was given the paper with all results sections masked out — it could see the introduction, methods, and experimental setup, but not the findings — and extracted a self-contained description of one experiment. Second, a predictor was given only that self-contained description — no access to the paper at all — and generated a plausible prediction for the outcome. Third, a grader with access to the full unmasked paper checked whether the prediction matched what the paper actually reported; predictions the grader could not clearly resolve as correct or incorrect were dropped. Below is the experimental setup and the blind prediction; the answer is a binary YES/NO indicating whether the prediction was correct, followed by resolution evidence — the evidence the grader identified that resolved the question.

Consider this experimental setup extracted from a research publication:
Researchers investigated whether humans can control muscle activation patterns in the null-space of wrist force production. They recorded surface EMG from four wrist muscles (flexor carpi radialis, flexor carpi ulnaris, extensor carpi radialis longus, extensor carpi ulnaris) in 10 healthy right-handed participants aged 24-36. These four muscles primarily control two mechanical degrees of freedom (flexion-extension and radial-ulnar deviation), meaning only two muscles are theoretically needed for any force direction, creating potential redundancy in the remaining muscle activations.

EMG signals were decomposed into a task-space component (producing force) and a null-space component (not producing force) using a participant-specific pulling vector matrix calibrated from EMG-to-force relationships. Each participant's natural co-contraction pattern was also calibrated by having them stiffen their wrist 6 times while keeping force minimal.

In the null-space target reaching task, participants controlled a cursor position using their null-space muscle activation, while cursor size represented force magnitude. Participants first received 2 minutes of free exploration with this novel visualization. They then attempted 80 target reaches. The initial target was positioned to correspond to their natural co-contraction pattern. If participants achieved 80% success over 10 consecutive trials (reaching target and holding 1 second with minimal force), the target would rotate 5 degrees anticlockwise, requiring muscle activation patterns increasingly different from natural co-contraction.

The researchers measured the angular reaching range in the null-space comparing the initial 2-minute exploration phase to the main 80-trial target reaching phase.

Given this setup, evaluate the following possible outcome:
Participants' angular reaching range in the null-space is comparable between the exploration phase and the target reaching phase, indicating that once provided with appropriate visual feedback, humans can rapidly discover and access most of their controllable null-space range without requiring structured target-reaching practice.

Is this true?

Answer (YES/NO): YES